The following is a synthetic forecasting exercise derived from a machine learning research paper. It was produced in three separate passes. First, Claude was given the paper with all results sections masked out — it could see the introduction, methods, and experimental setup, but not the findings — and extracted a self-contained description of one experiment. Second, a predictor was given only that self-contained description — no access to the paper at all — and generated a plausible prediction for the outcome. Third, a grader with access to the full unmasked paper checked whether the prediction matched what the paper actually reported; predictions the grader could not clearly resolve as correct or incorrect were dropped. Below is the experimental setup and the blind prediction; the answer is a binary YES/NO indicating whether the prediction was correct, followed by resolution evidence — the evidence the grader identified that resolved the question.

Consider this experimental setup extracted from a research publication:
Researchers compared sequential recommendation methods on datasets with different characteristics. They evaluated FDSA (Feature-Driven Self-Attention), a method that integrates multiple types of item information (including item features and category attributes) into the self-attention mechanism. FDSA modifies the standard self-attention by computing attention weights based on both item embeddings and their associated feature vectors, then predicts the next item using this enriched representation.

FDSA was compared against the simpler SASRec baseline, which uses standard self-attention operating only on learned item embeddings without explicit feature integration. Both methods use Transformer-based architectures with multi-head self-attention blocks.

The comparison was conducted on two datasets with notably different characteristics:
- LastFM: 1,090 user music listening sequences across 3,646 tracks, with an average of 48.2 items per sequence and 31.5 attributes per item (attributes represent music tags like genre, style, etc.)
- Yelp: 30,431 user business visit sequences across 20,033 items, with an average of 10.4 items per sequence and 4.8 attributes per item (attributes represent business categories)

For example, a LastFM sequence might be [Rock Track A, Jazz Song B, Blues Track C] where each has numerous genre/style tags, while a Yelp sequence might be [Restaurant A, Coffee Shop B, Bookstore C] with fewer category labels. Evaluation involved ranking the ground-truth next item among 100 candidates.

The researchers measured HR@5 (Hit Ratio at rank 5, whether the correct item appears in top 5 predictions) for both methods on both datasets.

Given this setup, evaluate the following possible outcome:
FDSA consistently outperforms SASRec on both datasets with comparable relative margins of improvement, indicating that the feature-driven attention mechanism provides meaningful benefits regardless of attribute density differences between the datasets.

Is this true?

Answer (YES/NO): NO